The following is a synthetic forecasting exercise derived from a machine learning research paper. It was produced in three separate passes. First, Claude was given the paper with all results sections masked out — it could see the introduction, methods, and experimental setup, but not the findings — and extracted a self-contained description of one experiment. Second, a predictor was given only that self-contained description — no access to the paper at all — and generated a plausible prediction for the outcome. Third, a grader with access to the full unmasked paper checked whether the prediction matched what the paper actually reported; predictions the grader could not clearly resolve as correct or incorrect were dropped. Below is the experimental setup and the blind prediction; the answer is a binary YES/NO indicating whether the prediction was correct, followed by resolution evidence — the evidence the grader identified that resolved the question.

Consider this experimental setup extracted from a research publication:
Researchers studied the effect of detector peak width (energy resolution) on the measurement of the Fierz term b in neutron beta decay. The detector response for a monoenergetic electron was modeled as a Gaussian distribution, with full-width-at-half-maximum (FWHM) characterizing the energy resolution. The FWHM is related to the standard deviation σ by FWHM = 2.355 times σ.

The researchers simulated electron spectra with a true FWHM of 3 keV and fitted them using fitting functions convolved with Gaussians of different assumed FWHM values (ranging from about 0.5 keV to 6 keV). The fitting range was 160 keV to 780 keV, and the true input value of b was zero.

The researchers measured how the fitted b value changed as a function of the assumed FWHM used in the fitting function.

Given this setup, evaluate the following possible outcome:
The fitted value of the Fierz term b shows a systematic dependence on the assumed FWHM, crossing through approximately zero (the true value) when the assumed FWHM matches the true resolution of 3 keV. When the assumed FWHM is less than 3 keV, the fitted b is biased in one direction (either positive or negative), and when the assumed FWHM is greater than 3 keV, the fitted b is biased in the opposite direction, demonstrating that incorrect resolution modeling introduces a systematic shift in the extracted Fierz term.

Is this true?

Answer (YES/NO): NO